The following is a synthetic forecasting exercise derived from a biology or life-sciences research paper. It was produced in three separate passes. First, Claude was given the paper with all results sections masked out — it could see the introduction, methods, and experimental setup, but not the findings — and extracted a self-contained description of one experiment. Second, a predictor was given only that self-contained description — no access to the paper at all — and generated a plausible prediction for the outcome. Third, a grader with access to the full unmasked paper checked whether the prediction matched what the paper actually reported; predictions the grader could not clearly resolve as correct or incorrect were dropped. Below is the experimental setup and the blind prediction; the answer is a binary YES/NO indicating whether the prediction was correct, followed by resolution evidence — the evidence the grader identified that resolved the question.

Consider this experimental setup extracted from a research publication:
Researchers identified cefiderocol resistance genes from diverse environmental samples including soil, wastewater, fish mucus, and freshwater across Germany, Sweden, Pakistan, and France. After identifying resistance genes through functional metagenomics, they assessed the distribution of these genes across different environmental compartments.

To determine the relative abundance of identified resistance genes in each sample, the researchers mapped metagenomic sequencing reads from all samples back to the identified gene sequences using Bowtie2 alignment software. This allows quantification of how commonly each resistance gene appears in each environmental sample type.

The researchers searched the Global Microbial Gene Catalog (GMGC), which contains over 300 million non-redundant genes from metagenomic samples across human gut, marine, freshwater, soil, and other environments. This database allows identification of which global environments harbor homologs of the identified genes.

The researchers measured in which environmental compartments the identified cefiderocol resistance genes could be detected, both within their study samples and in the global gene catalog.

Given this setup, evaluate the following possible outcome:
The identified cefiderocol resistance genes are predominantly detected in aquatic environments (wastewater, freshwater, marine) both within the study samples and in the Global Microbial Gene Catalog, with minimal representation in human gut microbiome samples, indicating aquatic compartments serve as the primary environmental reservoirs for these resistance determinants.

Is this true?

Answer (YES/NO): NO